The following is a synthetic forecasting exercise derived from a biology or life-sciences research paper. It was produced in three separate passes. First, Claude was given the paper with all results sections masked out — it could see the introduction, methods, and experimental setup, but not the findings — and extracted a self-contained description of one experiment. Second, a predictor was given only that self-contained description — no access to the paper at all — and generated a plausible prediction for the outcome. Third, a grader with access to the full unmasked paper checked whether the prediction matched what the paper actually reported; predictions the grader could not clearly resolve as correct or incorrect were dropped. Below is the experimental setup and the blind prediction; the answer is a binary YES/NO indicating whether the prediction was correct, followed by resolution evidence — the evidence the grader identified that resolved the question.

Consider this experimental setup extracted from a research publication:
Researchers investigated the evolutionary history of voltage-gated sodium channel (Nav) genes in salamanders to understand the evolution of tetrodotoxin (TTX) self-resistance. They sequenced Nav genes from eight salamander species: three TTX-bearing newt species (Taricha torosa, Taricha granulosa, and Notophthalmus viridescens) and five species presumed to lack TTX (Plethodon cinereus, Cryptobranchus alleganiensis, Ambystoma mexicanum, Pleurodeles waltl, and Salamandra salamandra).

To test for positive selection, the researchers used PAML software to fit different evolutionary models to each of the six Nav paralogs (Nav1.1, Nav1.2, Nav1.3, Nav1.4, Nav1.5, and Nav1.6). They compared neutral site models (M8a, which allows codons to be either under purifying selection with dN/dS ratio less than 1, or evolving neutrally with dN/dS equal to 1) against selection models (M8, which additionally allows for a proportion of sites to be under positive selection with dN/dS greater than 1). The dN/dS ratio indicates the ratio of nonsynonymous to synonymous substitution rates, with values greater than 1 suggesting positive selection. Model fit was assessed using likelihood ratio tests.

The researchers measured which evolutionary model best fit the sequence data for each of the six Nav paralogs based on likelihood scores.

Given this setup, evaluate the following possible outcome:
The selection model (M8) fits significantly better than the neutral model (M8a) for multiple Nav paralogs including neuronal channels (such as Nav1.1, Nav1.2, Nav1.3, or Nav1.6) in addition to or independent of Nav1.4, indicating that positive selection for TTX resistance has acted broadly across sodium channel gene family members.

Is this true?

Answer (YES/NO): NO